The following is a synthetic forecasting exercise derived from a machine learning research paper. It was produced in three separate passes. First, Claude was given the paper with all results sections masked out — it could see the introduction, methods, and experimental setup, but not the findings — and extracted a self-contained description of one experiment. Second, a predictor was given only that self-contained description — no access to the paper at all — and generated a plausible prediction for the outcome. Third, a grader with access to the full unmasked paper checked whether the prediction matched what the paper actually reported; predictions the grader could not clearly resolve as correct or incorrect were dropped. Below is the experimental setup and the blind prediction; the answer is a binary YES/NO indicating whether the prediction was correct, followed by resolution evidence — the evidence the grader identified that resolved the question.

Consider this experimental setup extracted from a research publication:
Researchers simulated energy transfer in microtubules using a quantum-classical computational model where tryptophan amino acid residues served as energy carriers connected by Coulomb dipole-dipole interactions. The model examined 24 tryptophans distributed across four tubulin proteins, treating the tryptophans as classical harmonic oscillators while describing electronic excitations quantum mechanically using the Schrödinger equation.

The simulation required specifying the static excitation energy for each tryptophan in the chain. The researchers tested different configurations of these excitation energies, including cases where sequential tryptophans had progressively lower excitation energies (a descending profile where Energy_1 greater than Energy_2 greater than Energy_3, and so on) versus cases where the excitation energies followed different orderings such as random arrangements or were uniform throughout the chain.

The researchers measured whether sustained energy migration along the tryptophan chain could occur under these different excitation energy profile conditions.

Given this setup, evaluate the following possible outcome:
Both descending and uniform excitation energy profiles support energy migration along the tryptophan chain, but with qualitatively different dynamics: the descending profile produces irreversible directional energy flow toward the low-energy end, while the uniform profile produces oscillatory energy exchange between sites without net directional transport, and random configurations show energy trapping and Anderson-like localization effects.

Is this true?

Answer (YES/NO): NO